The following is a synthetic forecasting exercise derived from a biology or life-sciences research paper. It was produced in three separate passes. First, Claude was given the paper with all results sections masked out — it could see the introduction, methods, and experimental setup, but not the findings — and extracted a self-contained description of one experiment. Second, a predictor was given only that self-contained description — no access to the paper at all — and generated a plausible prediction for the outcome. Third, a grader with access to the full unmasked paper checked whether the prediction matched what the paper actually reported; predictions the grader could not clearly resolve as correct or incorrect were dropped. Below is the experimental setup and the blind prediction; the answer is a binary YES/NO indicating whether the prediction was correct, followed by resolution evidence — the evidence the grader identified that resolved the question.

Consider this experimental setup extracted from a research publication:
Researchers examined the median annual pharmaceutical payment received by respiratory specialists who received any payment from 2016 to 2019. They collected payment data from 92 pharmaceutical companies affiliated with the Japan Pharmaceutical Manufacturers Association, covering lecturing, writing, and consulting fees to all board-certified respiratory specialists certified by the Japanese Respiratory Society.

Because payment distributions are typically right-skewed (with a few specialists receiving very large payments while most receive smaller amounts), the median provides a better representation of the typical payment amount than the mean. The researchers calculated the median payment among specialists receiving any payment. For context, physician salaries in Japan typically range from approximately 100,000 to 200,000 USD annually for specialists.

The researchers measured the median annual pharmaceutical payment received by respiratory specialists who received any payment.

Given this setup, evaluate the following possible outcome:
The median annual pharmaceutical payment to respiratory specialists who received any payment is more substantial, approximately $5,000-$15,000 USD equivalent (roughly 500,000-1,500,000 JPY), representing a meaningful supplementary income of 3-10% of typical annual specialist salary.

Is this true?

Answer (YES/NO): NO